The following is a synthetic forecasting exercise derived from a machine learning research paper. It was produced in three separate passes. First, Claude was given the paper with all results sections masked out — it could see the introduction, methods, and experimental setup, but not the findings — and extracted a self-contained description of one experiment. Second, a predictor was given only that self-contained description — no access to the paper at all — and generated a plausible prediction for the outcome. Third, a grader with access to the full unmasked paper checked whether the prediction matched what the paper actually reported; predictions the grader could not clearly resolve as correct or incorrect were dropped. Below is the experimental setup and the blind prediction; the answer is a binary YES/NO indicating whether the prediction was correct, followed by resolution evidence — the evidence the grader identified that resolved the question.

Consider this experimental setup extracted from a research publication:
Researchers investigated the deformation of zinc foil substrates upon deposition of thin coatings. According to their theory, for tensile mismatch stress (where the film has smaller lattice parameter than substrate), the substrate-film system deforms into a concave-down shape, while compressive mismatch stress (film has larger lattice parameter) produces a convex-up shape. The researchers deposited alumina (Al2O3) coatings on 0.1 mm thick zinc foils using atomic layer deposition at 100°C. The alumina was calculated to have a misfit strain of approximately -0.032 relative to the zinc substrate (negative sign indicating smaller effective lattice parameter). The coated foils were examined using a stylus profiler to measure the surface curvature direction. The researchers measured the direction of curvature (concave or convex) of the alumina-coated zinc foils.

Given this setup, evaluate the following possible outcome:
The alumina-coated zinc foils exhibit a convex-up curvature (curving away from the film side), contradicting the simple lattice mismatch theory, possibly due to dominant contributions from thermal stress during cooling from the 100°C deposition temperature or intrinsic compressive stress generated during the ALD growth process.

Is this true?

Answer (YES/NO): NO